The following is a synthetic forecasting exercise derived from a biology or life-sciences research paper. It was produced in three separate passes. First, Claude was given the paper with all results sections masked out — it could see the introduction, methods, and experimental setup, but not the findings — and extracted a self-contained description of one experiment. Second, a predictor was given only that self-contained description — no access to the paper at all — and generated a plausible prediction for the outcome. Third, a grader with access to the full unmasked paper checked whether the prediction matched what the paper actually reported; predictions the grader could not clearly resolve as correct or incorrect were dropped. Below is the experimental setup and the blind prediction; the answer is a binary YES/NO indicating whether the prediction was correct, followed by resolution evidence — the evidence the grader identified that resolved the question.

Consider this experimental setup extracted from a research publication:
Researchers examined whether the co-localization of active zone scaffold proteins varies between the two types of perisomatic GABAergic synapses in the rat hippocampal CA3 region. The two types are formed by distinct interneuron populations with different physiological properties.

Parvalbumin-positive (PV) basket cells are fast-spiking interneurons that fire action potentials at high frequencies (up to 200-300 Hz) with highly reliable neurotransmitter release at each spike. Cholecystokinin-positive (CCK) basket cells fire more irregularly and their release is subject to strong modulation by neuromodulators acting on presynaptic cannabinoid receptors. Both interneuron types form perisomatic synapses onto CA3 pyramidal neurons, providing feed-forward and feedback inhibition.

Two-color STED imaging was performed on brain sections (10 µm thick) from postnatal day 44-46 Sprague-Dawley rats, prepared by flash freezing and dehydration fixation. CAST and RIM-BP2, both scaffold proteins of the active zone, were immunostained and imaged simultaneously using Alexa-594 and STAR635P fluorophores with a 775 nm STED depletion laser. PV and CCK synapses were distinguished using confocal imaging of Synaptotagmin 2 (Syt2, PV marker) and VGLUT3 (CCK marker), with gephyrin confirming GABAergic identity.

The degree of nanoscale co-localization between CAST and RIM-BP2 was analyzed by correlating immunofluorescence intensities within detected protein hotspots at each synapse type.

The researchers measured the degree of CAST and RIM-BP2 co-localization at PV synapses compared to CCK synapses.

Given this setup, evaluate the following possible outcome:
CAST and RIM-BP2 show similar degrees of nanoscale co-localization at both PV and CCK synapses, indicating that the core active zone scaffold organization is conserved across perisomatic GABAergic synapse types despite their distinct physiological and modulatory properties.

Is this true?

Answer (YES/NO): NO